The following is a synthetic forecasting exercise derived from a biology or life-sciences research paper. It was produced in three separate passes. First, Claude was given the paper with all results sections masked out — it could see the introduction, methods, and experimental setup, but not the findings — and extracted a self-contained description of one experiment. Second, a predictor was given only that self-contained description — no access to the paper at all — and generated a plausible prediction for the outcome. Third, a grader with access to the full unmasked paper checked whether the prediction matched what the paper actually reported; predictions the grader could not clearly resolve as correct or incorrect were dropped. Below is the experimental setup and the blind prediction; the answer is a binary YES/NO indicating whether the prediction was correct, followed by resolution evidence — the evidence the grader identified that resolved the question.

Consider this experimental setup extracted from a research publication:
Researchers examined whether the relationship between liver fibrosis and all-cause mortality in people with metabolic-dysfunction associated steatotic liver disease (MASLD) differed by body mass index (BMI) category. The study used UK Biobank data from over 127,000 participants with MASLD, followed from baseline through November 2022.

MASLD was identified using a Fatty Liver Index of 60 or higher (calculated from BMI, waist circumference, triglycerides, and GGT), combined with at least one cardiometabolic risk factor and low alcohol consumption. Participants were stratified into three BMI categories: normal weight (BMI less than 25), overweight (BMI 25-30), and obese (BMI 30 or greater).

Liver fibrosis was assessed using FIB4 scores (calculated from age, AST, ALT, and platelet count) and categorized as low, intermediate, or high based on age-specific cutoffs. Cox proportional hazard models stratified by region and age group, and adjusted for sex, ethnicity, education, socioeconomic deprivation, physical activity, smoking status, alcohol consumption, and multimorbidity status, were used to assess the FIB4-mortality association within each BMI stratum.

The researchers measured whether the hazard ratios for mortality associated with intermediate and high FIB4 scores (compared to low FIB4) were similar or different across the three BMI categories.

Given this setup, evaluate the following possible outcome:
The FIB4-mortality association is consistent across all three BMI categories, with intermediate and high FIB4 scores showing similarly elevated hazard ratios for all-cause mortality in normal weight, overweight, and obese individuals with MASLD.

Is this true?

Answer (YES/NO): YES